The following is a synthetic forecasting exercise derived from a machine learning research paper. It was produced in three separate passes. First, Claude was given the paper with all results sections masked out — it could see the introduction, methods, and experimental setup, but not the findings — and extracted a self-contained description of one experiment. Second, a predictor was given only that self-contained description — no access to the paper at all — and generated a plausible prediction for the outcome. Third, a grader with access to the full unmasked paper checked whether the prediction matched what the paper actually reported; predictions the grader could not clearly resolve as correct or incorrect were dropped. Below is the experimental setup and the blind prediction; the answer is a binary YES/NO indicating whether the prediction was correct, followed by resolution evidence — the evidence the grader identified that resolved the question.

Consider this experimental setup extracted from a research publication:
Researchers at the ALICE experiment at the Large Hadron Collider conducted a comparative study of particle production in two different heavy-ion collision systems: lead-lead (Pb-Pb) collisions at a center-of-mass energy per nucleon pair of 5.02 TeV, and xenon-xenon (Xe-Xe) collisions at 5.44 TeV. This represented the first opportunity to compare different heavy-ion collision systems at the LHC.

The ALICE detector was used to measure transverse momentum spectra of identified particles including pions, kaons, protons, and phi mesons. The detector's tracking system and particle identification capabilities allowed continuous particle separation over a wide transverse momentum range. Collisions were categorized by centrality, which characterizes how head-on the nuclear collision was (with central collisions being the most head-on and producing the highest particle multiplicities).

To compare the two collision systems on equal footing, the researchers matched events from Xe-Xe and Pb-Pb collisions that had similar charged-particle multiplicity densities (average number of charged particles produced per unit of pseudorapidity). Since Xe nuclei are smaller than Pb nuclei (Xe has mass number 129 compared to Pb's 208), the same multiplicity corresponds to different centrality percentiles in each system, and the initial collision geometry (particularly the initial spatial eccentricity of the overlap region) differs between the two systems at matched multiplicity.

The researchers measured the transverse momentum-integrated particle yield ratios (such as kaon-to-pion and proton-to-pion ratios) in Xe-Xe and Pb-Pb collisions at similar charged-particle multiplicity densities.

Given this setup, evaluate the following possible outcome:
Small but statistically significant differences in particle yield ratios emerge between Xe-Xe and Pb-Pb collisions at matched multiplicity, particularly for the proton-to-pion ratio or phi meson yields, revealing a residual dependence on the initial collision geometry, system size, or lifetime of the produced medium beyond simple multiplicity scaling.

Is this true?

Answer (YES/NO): NO